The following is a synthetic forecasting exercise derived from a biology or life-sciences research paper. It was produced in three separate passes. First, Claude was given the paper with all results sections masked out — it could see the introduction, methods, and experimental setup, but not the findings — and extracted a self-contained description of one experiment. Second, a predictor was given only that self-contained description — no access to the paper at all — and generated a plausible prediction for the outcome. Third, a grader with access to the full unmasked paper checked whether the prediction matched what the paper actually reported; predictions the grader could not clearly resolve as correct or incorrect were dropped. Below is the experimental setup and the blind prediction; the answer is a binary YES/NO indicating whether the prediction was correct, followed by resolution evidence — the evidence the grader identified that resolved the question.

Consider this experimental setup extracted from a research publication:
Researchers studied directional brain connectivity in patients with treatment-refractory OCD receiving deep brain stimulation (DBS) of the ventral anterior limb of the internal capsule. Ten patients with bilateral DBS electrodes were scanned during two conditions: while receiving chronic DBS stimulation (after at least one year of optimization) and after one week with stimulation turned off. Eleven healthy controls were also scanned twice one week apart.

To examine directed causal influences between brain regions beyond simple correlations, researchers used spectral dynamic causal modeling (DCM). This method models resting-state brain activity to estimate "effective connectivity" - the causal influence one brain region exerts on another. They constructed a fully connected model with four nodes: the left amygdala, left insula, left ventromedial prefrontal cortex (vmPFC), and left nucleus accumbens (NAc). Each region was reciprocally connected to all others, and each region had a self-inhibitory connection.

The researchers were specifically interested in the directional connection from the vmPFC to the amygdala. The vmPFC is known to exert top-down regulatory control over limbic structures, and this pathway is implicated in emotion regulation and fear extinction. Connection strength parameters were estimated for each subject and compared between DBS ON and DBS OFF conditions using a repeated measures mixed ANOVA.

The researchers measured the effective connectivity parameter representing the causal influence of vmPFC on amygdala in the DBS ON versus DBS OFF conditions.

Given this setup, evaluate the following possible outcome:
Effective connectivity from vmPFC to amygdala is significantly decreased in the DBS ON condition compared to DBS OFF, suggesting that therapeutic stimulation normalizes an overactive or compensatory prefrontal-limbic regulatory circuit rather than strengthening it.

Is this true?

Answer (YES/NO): NO